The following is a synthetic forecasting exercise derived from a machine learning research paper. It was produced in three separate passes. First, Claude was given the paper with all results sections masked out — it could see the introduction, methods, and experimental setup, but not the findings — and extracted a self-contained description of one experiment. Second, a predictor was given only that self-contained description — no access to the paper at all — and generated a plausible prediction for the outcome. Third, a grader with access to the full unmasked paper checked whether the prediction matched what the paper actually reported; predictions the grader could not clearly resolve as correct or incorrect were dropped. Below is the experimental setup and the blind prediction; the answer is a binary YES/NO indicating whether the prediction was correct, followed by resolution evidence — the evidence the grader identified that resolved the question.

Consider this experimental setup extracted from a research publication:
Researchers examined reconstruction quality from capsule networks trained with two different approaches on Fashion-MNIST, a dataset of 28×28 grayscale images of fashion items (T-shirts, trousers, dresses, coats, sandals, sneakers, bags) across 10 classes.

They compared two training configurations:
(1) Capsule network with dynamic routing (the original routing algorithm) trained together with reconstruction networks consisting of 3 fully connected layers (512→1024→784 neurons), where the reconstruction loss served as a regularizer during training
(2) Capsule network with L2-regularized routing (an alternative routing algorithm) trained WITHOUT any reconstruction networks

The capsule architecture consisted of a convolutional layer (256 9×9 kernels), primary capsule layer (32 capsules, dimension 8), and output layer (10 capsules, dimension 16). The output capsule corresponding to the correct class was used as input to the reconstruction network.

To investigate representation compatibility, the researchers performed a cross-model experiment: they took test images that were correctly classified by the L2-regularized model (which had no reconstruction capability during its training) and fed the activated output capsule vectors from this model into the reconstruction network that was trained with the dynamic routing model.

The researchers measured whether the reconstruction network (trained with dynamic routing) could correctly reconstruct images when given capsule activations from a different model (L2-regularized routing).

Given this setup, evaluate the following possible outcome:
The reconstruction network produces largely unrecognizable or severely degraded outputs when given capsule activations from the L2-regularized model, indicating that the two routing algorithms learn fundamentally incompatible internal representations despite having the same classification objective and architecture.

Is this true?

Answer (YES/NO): NO